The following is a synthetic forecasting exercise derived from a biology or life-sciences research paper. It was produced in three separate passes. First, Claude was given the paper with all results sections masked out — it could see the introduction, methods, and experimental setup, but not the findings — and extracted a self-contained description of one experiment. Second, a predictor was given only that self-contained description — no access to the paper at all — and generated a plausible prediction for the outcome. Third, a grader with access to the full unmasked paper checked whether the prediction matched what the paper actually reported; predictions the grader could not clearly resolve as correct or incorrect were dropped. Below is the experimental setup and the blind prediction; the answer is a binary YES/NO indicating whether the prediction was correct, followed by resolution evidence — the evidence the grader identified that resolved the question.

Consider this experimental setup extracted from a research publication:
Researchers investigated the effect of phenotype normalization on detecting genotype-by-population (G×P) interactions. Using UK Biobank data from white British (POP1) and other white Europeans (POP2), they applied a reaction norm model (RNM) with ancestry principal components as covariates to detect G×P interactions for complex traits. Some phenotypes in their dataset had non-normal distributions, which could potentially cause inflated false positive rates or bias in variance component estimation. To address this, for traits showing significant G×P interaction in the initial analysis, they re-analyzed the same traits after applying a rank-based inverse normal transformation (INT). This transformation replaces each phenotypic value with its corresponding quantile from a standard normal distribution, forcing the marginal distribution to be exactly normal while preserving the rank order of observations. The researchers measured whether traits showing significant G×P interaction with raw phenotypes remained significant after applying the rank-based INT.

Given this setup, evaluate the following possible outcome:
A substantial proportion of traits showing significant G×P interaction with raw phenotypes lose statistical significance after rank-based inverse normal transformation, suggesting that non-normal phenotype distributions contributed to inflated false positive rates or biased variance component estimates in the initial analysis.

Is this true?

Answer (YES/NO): YES